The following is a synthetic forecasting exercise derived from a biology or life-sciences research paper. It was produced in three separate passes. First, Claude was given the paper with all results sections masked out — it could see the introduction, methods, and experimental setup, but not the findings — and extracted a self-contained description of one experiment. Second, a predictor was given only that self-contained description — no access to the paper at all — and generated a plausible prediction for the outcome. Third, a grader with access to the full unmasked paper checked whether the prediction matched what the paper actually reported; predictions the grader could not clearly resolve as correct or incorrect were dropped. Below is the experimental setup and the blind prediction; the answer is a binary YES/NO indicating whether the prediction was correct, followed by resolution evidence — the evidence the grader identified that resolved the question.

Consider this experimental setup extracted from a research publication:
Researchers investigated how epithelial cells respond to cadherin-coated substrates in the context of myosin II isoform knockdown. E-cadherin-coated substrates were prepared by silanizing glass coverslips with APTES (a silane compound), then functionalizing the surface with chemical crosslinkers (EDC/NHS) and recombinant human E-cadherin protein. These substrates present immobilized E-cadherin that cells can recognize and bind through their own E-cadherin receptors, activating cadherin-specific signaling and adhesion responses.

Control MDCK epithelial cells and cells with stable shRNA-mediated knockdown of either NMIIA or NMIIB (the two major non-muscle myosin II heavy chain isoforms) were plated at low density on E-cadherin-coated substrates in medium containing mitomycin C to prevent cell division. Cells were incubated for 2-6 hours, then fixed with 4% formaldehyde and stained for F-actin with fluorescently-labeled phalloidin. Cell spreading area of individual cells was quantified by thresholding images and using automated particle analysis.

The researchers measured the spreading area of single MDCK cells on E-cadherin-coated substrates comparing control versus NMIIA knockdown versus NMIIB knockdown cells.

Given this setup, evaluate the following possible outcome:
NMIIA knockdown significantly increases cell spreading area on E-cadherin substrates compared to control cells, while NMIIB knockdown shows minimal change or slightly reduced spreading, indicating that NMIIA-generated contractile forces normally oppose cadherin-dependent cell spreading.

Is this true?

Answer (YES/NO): NO